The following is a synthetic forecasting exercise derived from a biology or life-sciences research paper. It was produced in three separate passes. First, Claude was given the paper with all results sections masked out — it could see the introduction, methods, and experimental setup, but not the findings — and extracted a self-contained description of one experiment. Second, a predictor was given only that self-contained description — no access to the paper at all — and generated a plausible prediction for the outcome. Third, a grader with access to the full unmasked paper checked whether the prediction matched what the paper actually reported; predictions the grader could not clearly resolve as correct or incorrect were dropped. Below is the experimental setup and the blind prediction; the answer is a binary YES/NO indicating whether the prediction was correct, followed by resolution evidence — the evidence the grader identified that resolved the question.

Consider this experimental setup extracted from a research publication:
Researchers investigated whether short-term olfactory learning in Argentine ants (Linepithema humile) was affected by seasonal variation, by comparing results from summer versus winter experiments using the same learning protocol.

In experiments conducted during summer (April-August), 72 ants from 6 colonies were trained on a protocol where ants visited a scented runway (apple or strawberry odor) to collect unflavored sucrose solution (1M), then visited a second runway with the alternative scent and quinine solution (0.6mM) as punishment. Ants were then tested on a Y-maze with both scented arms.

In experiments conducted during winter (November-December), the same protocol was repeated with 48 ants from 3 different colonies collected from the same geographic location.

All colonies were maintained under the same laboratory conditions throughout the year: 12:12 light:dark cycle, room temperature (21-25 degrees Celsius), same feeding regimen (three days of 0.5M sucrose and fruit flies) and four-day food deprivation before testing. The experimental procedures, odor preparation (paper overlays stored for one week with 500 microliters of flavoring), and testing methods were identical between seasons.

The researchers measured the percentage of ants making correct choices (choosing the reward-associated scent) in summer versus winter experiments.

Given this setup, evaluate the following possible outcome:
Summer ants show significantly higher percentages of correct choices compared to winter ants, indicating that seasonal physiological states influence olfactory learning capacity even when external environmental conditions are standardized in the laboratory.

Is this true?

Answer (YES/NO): NO